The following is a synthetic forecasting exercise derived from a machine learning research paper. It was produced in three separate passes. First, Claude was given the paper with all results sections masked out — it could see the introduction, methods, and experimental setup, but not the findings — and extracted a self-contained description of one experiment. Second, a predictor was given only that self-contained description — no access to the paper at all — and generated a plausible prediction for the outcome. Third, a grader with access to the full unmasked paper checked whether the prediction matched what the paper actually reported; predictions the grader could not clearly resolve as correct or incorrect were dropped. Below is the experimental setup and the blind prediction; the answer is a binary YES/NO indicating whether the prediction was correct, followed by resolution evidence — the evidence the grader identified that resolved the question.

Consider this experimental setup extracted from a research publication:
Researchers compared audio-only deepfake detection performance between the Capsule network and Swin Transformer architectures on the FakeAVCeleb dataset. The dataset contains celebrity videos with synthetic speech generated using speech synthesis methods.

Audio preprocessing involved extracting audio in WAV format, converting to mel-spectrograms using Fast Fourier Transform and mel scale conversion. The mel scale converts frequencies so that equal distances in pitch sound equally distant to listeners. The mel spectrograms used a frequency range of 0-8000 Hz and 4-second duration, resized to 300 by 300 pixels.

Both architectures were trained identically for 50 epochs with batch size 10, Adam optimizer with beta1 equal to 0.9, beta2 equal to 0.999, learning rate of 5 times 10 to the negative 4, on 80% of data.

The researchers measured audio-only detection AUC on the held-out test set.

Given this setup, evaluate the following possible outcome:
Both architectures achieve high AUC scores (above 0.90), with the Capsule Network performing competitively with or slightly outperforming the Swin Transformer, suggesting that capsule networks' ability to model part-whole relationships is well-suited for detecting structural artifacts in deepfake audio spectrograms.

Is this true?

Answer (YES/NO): NO